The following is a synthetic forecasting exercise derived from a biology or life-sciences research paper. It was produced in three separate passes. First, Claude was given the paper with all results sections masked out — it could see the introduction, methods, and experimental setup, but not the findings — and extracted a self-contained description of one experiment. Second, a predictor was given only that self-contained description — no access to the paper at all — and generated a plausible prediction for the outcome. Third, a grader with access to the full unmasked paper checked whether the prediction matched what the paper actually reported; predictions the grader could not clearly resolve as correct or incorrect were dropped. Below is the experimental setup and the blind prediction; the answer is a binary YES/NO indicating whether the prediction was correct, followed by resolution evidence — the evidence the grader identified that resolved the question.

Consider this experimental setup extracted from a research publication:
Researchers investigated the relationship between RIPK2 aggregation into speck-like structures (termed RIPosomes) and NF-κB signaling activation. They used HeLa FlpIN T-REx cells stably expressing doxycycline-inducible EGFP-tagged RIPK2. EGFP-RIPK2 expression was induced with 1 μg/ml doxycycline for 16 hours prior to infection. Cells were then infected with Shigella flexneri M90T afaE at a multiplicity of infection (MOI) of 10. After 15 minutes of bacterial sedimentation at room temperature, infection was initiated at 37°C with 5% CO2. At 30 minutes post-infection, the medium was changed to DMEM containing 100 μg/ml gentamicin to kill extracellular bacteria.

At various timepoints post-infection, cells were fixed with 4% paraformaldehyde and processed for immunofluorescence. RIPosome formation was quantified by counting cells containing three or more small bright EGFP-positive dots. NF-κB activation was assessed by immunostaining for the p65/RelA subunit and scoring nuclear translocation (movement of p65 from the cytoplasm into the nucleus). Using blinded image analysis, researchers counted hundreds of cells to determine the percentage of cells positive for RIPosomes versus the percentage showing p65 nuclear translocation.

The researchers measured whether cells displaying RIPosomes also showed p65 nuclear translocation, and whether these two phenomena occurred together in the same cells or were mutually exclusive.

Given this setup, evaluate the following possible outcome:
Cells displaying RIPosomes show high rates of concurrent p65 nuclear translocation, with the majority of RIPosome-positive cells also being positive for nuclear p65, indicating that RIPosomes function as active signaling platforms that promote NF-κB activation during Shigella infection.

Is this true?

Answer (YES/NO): NO